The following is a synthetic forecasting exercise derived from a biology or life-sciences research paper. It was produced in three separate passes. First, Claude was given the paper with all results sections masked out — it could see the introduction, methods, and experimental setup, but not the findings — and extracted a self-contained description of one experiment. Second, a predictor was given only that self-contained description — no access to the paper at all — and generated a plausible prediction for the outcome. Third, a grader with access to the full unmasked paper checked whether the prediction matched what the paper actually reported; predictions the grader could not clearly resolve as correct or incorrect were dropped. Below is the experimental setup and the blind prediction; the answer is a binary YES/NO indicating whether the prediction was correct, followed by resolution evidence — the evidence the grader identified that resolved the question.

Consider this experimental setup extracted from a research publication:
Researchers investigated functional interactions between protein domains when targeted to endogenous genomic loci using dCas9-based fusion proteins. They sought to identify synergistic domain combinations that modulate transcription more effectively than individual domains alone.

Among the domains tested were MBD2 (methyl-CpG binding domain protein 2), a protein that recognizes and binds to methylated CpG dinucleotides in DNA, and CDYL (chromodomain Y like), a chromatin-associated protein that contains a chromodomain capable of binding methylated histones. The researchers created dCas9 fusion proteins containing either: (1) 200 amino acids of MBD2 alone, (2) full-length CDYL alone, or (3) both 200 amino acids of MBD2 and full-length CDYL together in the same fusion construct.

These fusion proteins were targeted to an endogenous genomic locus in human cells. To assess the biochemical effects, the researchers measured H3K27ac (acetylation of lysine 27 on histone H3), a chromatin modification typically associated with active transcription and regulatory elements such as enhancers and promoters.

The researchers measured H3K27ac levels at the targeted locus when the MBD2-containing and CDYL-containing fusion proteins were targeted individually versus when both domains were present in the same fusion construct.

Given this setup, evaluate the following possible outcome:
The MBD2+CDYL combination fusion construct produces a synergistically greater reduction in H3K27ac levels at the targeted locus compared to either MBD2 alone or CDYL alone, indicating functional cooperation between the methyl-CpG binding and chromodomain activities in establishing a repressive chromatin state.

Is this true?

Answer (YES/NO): YES